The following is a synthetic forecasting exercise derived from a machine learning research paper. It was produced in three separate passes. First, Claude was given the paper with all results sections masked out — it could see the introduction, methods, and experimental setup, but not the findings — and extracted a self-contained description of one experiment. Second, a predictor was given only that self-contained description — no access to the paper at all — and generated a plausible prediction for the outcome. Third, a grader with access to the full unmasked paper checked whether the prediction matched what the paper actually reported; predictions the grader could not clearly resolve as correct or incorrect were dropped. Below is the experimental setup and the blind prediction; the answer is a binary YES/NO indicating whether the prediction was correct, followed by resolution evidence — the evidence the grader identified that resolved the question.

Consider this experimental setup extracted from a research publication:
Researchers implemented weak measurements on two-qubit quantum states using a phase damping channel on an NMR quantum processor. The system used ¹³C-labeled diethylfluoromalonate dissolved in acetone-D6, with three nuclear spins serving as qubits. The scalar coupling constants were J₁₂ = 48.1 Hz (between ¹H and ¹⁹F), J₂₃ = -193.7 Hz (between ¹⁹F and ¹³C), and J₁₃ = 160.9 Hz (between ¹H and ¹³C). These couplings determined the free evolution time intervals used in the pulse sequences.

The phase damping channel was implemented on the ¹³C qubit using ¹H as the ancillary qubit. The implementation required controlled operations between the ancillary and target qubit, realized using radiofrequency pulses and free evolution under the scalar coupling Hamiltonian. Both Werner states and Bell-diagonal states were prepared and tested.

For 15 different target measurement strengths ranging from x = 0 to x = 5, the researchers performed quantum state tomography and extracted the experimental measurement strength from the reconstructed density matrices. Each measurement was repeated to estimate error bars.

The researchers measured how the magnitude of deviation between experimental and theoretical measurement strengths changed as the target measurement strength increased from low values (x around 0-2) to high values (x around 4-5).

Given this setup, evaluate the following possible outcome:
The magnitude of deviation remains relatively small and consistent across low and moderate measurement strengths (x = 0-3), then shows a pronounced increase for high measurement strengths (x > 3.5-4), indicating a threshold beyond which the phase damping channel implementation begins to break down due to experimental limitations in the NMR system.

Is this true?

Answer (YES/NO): NO